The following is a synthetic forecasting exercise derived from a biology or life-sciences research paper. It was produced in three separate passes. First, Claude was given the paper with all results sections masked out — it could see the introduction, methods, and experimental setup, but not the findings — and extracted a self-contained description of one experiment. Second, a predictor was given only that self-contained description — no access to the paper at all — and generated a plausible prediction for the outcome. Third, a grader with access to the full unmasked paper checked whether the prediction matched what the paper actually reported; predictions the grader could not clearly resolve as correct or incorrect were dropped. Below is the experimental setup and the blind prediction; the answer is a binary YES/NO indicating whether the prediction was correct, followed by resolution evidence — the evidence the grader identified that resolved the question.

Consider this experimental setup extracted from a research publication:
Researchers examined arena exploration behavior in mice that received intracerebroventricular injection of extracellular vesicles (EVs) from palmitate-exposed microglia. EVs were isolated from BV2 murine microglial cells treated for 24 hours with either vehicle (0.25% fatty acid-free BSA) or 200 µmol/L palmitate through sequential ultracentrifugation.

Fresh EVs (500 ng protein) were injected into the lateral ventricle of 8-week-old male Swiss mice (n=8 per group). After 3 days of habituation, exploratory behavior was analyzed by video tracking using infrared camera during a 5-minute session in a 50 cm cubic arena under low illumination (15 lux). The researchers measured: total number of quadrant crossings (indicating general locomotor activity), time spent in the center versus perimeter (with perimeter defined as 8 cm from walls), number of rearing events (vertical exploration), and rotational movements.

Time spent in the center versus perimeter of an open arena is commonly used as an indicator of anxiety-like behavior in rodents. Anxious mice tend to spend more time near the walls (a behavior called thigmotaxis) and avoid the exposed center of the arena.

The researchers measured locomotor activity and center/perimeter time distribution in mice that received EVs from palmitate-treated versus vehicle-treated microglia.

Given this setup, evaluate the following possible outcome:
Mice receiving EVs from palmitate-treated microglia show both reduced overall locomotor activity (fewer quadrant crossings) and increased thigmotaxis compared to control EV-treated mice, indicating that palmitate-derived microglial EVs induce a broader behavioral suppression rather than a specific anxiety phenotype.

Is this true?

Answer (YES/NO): NO